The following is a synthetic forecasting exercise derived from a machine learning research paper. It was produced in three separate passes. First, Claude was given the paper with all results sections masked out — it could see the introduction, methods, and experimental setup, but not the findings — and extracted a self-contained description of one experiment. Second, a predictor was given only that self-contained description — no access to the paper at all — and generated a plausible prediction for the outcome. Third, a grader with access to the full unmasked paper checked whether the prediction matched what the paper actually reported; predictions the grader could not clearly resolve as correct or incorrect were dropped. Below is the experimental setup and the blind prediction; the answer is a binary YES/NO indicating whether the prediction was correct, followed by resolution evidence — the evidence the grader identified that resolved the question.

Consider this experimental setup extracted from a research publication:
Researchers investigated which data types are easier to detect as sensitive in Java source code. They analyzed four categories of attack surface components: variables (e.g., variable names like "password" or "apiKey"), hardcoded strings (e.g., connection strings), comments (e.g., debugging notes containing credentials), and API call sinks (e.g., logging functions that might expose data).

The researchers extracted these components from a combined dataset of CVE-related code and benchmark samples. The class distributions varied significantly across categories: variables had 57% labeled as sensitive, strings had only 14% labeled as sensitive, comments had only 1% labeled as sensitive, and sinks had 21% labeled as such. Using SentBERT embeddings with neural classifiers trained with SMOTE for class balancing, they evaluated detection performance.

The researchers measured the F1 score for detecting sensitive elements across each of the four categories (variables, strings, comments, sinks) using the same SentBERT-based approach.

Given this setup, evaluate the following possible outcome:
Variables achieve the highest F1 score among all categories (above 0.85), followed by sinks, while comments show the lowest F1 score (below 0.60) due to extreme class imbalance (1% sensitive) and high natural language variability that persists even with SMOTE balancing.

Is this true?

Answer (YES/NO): NO